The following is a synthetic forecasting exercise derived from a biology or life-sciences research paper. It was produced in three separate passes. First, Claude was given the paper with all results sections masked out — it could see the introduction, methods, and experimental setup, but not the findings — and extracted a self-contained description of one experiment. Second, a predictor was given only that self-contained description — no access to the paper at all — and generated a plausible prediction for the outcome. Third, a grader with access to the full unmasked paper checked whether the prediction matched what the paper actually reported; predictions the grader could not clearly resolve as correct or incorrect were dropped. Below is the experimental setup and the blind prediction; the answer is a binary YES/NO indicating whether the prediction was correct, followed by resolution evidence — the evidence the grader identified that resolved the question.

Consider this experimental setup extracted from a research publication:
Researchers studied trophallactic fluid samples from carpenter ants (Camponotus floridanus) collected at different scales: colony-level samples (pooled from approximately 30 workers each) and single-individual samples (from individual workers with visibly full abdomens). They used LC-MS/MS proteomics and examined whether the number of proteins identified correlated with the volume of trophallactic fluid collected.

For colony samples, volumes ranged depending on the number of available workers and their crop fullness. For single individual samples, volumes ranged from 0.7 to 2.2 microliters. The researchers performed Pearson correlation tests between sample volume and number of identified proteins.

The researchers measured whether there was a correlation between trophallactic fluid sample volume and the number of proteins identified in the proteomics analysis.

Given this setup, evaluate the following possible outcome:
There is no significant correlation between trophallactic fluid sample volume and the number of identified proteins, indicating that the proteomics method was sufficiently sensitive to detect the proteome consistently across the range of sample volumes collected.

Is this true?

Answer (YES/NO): NO